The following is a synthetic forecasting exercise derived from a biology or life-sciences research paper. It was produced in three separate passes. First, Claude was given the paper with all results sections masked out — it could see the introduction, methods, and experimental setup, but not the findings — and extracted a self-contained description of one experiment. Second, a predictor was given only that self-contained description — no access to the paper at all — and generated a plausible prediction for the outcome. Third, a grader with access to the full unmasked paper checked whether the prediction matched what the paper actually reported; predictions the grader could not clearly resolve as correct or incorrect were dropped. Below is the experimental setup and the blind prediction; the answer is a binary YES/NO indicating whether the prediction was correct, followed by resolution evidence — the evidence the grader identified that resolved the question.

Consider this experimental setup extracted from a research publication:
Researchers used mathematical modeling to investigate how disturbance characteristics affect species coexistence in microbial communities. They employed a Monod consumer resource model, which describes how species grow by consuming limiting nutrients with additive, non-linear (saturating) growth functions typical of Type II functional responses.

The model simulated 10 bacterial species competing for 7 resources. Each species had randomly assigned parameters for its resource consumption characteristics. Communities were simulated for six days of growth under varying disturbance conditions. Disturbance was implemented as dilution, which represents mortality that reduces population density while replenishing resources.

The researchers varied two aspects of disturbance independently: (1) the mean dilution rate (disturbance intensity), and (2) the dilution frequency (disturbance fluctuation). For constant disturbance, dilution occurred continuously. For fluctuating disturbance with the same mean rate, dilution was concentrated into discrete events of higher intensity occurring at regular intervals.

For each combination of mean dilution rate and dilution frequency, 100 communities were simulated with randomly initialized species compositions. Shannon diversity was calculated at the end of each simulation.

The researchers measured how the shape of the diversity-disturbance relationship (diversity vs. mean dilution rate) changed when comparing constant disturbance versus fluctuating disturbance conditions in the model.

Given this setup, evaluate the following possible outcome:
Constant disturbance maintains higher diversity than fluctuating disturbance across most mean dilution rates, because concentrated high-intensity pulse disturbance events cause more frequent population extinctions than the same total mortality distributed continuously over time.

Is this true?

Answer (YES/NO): NO